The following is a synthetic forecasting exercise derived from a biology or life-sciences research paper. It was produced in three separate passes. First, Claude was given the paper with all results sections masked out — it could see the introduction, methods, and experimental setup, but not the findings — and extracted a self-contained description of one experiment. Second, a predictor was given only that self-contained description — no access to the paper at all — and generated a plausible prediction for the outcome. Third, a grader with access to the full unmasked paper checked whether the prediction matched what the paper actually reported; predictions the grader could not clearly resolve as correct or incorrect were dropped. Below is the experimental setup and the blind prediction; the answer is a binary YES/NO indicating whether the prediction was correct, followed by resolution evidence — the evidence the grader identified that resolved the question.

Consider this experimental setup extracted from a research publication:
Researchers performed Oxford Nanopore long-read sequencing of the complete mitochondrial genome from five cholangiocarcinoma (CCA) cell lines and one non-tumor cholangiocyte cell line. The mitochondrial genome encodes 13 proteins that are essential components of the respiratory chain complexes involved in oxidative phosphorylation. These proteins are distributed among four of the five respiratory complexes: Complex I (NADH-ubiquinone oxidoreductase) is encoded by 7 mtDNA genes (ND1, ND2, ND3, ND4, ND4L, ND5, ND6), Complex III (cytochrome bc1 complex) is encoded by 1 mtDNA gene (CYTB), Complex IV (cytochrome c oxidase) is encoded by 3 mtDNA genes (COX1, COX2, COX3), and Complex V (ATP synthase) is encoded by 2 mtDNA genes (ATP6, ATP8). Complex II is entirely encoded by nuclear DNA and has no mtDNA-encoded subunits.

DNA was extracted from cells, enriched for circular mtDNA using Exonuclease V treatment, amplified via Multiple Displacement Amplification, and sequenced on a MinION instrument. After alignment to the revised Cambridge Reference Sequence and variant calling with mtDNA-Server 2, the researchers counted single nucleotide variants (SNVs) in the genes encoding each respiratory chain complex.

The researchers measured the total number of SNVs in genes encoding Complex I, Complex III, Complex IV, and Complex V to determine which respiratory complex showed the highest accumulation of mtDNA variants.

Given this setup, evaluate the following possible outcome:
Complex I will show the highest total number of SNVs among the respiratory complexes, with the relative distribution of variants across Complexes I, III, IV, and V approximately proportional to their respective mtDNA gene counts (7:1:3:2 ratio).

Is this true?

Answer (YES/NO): NO